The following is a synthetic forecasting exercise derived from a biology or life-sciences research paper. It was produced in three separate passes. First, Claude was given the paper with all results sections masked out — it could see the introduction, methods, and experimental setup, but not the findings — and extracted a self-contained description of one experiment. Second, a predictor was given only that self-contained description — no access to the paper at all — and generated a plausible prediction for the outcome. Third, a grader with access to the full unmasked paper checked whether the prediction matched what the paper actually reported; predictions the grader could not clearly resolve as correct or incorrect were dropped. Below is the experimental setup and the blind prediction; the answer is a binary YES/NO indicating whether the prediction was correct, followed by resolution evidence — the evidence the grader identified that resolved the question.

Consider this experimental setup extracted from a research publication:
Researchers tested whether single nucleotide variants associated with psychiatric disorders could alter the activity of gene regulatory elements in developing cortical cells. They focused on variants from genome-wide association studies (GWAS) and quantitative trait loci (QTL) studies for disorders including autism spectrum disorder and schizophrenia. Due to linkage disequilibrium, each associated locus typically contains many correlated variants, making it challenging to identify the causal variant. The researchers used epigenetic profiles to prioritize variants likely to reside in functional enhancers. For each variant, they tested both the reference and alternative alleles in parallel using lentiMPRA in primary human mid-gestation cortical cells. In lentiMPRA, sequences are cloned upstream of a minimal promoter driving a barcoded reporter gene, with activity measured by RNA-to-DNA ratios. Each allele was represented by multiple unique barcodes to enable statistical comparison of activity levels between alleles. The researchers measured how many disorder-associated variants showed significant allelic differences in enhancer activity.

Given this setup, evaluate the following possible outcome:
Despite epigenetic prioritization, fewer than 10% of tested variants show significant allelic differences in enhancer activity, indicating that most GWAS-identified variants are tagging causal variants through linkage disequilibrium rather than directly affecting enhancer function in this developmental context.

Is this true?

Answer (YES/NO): YES